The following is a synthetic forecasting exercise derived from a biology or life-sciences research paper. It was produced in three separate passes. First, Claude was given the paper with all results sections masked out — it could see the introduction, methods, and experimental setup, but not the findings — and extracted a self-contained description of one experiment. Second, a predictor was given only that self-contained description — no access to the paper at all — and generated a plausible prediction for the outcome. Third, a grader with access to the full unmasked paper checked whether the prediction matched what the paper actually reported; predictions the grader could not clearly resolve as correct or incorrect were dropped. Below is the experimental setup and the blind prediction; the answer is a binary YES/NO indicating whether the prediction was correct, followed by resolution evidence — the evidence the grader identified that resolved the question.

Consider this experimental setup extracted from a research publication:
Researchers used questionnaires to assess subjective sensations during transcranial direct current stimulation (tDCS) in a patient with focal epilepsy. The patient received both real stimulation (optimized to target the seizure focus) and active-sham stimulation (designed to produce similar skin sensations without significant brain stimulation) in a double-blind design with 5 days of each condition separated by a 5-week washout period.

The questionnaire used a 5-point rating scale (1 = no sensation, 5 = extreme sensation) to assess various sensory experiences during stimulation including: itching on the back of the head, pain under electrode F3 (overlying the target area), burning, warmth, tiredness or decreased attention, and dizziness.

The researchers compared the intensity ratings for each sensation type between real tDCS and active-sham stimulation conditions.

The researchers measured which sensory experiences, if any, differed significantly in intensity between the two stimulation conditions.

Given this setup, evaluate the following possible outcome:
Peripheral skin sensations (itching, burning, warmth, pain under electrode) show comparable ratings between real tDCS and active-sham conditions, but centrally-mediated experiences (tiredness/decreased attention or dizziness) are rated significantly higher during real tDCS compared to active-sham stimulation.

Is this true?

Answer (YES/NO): YES